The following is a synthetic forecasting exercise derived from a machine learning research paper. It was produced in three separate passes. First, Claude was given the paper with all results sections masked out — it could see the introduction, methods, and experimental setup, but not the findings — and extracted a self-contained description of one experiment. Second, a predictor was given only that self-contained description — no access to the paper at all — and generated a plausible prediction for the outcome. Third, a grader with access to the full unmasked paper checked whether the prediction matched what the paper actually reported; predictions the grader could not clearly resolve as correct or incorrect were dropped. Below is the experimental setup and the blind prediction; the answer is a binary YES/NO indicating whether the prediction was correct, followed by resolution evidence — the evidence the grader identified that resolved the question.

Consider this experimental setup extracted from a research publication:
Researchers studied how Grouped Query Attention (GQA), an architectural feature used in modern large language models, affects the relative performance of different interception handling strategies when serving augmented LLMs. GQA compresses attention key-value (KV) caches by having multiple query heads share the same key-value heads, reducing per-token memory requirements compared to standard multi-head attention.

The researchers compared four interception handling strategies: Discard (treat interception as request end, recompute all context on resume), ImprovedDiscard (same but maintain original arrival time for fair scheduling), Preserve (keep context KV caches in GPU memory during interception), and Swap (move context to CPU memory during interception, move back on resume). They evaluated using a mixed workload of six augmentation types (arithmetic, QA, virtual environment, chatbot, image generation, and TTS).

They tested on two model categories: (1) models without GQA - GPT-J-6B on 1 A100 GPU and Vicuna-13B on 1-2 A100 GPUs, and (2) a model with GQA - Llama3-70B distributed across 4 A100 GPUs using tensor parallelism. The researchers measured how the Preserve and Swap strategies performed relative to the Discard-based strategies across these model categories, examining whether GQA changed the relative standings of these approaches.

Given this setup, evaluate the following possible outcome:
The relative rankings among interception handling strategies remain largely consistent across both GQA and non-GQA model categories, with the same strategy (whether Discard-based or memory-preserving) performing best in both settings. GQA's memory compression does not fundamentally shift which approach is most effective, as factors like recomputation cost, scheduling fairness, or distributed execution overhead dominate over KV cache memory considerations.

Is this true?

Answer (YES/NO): NO